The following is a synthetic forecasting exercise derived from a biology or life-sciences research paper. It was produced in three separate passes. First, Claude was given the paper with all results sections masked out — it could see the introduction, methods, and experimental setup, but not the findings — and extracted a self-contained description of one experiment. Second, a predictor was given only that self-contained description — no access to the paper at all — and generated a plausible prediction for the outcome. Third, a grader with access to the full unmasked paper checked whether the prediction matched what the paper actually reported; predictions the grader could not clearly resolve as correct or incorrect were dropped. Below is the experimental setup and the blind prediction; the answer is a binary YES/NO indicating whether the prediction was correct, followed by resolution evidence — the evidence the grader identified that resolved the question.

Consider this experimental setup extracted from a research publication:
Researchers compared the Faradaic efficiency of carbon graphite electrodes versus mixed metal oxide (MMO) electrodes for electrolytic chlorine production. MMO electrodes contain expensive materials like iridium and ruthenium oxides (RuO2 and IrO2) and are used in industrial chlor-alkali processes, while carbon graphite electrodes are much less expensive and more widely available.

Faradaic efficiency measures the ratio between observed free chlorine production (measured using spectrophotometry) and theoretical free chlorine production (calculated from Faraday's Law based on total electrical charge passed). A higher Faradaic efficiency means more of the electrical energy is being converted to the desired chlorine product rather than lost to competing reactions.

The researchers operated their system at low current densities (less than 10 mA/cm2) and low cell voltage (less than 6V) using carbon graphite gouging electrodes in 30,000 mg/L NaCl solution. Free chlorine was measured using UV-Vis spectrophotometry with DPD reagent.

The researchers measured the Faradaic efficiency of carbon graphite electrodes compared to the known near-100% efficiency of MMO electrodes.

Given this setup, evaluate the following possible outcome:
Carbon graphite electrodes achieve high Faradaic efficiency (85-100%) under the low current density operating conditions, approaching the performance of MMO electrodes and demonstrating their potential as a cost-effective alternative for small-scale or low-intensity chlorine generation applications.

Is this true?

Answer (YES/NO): NO